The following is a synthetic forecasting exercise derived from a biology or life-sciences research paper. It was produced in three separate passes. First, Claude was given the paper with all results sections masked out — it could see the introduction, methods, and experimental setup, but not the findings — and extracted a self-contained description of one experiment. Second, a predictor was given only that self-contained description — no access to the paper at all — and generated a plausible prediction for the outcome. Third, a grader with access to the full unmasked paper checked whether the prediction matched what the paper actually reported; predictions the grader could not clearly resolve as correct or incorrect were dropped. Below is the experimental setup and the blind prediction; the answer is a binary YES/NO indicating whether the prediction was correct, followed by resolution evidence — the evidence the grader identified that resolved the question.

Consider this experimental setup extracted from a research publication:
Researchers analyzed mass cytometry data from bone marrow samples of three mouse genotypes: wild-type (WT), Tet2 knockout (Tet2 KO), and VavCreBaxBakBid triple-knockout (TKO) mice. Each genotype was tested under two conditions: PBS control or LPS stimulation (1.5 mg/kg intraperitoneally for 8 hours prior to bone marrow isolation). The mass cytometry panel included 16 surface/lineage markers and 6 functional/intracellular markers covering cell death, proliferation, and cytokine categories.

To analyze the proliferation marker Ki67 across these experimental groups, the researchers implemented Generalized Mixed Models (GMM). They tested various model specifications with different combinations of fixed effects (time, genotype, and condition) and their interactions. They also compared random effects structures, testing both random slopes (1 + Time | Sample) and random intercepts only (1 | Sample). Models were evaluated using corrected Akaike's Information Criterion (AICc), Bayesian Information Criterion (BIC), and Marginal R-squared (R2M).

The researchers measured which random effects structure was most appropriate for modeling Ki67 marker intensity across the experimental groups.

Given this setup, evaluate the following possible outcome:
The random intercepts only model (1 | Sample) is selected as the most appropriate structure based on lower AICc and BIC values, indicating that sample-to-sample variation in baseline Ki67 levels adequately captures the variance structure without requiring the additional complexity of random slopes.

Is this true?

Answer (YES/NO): NO